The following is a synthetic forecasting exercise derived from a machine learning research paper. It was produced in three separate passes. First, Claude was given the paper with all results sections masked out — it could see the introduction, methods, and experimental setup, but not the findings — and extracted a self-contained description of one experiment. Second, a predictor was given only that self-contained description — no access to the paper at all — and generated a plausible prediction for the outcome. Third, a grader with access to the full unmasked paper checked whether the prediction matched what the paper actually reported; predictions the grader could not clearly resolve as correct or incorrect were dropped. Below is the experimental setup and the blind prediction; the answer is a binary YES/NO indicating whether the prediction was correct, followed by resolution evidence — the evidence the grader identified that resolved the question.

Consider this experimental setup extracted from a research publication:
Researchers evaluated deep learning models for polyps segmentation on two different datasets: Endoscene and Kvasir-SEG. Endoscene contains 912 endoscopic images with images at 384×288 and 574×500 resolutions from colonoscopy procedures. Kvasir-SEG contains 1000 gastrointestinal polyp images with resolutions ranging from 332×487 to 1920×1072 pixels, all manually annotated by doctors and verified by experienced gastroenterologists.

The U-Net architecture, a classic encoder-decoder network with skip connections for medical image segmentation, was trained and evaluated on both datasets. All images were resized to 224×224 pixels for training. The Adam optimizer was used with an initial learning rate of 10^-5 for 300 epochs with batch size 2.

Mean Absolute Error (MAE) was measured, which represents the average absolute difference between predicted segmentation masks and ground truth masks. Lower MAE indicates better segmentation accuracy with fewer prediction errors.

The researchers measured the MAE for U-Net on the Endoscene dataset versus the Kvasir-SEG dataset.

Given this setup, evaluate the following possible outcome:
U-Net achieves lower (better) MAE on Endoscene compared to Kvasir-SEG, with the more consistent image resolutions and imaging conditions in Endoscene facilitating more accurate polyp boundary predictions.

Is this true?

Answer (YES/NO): NO